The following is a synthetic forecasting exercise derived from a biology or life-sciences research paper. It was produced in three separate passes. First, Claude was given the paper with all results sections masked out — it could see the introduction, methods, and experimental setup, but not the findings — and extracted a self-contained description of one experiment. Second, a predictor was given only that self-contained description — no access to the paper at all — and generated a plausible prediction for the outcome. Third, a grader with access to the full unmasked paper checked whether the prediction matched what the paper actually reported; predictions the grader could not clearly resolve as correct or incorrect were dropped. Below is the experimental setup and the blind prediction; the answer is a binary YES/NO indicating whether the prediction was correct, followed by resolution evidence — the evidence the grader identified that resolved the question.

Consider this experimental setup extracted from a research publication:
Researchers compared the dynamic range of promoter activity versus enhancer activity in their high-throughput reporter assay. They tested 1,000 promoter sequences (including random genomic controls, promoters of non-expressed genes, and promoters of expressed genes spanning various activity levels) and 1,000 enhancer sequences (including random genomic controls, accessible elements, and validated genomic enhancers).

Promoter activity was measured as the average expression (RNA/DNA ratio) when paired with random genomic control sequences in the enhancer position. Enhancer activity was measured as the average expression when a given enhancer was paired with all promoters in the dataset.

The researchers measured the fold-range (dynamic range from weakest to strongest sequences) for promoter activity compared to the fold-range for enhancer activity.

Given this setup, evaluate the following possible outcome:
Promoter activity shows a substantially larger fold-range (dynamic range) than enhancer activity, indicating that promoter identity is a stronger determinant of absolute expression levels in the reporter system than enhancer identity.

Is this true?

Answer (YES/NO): YES